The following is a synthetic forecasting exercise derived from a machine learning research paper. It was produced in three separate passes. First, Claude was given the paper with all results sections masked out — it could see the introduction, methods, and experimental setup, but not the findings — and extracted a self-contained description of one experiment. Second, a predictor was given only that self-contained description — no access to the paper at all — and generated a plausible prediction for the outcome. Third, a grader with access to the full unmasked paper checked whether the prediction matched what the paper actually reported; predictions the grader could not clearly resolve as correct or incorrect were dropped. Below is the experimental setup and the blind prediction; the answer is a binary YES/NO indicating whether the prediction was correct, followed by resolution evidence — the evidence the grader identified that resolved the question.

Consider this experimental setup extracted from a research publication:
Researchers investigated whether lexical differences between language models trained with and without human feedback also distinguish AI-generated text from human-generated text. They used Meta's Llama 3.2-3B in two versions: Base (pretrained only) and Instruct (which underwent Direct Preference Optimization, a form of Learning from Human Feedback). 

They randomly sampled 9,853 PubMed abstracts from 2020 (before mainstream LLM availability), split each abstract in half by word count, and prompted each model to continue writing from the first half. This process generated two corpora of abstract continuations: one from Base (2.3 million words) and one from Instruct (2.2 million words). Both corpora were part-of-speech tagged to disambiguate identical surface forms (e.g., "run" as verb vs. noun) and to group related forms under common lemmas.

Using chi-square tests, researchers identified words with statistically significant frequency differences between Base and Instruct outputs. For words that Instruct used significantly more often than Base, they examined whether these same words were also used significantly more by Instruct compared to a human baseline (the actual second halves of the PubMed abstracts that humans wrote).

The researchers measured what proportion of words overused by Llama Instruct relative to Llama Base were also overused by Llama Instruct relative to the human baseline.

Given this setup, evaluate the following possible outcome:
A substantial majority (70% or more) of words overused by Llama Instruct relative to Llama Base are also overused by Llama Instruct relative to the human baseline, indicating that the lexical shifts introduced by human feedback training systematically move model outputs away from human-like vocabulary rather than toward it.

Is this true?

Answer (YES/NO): YES